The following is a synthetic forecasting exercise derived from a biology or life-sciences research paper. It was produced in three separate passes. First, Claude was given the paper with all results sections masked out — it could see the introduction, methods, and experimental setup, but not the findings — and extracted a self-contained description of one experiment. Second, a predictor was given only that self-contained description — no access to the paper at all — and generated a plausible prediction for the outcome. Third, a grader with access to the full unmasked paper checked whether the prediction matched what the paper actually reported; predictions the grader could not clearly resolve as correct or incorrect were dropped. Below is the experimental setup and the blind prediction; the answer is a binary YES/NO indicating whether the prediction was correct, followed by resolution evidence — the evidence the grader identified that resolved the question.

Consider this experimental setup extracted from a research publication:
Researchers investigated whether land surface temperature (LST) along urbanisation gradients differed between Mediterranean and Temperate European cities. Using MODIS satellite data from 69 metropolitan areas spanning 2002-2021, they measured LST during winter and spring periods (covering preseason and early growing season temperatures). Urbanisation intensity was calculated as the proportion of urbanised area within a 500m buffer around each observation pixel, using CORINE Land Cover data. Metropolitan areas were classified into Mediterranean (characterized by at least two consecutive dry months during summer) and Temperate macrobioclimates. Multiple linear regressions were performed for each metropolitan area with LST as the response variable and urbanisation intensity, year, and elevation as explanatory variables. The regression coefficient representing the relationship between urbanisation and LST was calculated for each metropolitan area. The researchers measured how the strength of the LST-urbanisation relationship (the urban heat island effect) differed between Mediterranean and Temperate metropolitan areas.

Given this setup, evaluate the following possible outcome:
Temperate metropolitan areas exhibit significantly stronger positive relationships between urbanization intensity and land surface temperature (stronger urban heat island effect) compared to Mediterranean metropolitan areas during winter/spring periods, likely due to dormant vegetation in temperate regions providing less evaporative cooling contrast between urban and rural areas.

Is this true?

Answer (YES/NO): YES